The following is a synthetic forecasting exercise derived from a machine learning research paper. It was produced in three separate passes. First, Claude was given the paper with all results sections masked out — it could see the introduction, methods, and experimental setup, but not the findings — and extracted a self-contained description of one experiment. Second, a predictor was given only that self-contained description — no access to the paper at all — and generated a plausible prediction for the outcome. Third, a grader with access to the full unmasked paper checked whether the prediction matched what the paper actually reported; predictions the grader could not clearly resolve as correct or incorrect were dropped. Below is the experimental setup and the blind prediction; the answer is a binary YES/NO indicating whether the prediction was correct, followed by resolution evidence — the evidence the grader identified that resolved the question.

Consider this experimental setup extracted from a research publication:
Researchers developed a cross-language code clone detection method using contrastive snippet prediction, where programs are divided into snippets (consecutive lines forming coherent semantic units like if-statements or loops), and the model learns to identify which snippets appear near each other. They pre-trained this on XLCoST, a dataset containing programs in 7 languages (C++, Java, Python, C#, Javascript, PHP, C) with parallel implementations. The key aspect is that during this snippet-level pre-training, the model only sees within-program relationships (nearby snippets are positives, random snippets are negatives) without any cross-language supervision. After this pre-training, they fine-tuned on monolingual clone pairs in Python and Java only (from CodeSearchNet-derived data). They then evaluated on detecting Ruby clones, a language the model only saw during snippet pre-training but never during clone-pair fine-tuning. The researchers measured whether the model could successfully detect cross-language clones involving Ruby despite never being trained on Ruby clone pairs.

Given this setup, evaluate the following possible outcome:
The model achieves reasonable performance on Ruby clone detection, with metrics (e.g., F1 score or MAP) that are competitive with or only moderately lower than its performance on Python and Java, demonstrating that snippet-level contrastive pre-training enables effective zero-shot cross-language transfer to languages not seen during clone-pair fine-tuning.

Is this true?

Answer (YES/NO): YES